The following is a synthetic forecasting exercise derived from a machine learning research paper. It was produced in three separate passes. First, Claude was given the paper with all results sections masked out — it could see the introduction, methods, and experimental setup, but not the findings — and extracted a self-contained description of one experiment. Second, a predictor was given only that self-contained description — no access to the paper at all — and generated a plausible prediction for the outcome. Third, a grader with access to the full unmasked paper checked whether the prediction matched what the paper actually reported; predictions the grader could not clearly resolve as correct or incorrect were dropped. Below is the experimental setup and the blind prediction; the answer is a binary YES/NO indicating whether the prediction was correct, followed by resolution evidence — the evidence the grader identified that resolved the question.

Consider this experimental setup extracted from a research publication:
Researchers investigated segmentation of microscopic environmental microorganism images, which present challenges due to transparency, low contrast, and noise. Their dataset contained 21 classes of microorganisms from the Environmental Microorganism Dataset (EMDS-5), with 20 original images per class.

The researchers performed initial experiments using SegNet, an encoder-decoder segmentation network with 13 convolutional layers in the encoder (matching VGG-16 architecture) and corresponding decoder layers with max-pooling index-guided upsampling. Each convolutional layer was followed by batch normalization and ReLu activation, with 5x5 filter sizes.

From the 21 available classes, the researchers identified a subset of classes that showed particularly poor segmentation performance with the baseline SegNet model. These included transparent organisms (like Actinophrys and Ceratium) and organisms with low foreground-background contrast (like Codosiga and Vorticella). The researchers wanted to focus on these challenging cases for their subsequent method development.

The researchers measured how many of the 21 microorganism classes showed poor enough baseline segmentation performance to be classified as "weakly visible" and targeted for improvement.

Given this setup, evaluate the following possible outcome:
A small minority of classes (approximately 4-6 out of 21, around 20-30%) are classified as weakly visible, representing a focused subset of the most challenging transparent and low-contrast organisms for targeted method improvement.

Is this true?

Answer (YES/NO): NO